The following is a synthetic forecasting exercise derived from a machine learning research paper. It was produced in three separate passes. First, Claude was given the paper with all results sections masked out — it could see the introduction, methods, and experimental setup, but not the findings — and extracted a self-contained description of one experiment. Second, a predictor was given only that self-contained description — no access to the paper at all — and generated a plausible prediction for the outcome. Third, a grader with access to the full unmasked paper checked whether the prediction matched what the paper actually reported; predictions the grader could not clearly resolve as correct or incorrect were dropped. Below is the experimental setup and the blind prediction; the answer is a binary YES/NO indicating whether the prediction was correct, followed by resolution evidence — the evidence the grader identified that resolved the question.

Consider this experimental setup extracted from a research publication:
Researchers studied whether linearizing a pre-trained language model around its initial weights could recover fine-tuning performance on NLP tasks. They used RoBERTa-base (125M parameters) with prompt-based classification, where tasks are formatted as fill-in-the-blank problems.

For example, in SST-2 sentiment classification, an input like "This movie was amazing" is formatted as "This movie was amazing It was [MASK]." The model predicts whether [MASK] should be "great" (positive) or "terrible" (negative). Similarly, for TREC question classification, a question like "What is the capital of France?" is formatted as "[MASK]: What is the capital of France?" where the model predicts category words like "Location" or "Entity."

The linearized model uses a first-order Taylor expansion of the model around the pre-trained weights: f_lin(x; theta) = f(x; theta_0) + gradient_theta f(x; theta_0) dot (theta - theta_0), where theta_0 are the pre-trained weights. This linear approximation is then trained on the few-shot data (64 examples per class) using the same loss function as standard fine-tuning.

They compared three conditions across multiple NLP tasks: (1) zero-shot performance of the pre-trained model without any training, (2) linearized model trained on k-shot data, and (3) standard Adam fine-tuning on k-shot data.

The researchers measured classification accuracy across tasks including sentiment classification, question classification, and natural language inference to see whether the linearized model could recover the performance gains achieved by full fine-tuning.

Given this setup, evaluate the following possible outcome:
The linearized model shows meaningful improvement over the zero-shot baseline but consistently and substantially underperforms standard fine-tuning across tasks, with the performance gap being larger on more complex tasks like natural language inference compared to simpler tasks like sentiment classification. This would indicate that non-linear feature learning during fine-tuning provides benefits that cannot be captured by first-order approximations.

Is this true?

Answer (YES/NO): NO